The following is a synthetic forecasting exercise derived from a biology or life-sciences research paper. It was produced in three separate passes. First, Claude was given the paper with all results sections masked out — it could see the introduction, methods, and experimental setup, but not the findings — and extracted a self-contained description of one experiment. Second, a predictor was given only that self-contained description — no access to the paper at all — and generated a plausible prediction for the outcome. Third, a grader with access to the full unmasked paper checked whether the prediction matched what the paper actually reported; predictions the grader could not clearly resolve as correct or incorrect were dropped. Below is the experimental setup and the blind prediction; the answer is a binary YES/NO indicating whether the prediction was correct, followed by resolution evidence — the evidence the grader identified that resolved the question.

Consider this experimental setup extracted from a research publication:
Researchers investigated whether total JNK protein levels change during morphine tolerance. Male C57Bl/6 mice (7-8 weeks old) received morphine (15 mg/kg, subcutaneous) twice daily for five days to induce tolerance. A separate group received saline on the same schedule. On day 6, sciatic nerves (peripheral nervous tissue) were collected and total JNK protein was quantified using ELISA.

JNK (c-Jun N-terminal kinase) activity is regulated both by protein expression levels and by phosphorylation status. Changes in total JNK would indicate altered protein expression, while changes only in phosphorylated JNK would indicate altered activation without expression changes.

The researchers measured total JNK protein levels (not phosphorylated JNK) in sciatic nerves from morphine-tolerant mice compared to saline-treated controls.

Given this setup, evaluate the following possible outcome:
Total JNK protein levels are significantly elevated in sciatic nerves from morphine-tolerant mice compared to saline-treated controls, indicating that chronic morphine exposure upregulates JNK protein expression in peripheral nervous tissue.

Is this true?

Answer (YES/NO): NO